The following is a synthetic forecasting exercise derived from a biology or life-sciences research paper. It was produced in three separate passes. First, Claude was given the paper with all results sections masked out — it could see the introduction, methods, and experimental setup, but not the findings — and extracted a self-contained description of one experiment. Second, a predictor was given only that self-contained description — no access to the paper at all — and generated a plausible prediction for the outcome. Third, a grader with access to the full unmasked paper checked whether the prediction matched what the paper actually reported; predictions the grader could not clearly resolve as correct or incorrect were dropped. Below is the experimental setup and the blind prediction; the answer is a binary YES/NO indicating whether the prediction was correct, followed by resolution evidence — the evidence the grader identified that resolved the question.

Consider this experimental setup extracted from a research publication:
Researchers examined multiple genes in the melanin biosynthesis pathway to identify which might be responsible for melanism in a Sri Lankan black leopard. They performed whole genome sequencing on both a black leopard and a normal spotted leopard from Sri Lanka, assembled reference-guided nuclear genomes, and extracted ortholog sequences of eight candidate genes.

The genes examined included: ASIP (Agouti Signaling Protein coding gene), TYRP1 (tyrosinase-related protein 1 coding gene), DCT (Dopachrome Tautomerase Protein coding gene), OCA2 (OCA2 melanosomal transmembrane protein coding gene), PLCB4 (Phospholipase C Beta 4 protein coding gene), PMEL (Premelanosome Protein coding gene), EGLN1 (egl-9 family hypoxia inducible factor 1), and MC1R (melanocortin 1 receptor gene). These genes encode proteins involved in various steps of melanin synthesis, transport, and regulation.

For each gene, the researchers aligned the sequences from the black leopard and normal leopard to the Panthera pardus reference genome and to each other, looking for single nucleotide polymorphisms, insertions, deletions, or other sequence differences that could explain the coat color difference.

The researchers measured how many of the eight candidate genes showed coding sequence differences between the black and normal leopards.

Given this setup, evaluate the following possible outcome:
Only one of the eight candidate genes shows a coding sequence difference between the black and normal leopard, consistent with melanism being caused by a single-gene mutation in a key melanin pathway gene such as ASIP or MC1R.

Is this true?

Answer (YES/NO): YES